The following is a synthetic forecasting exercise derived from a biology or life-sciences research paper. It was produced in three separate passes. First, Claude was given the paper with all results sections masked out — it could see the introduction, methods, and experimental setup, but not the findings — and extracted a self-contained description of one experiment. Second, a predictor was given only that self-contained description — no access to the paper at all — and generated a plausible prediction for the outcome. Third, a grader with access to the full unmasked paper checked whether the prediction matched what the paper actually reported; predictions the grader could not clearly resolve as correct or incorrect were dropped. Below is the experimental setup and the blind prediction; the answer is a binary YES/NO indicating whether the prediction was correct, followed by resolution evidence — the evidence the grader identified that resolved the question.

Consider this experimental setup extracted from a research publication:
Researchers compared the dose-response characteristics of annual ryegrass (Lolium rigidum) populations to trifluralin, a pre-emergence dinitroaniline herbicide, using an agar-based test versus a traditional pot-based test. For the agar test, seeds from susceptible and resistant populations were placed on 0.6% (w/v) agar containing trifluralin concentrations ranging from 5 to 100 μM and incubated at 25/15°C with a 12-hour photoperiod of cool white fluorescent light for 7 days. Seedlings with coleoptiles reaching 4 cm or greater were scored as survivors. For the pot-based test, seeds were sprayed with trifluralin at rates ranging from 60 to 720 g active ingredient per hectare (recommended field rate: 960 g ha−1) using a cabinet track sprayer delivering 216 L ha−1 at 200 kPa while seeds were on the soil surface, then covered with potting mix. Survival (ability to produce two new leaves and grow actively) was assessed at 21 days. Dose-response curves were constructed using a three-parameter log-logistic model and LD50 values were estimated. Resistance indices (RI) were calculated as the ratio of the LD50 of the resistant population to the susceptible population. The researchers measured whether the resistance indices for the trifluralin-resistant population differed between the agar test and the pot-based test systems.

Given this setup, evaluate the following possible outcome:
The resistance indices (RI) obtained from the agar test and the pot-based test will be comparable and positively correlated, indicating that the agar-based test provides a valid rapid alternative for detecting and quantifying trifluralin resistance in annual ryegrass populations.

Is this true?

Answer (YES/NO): YES